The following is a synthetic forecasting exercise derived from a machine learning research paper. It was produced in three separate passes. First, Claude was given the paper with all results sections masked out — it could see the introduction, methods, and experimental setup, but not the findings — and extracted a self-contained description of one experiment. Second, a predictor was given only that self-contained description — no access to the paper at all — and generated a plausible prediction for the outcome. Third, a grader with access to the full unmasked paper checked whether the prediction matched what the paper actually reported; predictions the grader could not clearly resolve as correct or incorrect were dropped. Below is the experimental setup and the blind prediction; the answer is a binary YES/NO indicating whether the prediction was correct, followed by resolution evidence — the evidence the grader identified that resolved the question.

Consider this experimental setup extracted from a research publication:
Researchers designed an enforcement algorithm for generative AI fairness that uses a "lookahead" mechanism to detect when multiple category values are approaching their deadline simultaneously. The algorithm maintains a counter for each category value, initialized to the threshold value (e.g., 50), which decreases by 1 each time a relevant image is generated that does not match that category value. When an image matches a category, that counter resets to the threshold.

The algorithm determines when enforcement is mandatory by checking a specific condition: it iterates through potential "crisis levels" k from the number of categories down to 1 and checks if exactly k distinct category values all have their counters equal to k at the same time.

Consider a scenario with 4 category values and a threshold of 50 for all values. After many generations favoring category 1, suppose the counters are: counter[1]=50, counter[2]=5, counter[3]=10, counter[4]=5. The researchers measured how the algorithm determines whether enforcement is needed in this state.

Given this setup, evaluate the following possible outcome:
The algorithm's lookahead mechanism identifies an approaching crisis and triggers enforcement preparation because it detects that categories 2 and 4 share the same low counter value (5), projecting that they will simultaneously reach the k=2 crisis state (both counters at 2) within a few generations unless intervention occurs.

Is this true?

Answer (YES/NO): NO